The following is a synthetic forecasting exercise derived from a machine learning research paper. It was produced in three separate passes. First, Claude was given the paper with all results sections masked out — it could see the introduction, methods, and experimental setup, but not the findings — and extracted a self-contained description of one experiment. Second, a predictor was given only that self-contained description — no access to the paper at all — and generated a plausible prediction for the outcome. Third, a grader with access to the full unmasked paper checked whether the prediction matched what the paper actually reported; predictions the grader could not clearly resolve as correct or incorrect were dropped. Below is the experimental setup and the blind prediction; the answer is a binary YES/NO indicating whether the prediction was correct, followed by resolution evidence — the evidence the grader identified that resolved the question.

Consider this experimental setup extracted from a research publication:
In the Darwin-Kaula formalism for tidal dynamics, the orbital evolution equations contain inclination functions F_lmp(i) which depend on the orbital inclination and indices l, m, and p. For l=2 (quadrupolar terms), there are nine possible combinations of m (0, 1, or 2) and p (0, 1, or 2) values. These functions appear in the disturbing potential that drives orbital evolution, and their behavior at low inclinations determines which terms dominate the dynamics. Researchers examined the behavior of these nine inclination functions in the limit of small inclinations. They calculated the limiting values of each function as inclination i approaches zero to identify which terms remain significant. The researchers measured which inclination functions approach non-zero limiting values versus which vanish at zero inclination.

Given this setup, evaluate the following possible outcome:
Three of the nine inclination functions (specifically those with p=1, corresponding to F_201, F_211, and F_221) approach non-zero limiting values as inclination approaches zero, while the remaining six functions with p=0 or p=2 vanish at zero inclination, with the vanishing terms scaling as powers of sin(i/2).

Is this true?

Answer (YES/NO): NO